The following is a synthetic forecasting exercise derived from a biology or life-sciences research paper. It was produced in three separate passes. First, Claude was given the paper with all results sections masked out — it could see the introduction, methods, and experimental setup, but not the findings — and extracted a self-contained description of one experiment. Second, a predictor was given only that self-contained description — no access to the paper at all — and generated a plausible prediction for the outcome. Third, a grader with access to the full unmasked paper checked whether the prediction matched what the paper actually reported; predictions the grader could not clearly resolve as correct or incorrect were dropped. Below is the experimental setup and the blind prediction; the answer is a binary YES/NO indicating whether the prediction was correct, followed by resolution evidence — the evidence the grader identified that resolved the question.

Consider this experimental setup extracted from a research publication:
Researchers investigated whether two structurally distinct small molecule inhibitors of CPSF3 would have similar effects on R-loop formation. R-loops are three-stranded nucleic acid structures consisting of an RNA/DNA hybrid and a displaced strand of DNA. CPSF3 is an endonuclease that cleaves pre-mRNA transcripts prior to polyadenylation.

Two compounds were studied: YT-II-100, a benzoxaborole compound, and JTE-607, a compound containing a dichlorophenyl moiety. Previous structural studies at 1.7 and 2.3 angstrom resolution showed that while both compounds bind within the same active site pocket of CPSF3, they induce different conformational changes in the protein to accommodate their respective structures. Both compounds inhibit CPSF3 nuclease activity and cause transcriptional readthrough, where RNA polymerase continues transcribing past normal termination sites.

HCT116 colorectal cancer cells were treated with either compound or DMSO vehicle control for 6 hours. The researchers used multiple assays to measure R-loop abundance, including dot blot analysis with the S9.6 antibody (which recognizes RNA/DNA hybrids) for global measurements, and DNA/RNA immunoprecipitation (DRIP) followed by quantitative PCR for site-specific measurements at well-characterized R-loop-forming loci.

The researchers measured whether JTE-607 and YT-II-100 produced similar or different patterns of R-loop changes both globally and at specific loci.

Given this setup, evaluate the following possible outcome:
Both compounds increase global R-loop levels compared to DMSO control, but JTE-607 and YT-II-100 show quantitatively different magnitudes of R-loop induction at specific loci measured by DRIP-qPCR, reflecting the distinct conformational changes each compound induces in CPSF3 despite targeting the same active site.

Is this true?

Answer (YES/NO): NO